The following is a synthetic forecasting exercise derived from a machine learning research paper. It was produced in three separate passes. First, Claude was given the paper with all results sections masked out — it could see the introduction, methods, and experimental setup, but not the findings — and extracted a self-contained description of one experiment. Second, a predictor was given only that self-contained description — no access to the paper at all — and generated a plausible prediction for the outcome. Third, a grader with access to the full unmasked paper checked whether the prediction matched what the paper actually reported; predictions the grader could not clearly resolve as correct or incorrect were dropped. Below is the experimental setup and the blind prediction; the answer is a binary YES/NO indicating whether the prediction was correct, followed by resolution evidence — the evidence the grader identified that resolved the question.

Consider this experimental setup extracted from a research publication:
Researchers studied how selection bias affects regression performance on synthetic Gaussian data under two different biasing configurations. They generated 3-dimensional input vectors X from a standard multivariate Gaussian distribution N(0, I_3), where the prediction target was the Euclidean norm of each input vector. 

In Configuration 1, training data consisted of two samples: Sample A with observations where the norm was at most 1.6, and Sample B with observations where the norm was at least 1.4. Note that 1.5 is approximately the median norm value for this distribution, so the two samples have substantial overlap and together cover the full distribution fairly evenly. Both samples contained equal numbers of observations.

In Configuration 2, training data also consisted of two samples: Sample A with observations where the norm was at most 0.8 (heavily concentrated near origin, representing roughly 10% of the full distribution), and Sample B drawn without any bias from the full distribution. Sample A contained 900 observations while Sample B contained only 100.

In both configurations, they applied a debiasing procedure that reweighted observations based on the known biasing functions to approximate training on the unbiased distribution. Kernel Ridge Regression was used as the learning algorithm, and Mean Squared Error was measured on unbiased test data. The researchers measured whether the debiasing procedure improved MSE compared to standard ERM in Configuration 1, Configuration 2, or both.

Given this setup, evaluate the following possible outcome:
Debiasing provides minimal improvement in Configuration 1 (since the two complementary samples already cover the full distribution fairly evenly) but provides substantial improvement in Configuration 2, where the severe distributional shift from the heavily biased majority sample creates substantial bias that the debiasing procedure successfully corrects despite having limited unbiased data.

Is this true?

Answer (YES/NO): YES